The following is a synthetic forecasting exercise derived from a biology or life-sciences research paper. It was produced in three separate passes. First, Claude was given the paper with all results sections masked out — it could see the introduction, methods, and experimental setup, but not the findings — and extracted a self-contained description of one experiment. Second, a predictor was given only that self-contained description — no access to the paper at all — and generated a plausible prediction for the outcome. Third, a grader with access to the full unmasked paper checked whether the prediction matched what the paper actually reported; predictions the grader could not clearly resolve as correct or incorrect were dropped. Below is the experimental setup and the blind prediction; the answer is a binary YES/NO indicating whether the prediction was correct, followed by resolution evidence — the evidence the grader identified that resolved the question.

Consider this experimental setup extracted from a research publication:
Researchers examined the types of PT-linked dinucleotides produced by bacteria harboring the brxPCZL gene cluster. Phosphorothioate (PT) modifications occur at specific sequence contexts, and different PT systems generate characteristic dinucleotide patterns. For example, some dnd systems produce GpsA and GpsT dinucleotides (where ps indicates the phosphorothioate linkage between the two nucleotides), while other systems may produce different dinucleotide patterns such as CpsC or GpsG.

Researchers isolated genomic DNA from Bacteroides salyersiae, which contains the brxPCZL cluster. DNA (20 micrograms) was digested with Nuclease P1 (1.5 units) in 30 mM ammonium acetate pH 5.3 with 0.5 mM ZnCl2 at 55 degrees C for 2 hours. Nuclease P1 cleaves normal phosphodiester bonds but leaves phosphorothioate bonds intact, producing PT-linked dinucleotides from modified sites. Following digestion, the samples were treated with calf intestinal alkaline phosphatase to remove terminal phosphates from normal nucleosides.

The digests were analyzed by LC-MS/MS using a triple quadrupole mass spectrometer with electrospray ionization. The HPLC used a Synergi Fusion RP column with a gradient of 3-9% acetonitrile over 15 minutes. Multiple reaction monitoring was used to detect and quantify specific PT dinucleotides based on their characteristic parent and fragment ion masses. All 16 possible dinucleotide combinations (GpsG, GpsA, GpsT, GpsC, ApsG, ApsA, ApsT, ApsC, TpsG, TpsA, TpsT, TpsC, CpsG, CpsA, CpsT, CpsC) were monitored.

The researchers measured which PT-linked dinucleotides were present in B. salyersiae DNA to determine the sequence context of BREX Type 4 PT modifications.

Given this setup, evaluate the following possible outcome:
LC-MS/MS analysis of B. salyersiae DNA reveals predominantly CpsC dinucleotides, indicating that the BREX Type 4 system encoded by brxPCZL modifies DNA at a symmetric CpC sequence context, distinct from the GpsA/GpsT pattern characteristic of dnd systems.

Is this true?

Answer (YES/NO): NO